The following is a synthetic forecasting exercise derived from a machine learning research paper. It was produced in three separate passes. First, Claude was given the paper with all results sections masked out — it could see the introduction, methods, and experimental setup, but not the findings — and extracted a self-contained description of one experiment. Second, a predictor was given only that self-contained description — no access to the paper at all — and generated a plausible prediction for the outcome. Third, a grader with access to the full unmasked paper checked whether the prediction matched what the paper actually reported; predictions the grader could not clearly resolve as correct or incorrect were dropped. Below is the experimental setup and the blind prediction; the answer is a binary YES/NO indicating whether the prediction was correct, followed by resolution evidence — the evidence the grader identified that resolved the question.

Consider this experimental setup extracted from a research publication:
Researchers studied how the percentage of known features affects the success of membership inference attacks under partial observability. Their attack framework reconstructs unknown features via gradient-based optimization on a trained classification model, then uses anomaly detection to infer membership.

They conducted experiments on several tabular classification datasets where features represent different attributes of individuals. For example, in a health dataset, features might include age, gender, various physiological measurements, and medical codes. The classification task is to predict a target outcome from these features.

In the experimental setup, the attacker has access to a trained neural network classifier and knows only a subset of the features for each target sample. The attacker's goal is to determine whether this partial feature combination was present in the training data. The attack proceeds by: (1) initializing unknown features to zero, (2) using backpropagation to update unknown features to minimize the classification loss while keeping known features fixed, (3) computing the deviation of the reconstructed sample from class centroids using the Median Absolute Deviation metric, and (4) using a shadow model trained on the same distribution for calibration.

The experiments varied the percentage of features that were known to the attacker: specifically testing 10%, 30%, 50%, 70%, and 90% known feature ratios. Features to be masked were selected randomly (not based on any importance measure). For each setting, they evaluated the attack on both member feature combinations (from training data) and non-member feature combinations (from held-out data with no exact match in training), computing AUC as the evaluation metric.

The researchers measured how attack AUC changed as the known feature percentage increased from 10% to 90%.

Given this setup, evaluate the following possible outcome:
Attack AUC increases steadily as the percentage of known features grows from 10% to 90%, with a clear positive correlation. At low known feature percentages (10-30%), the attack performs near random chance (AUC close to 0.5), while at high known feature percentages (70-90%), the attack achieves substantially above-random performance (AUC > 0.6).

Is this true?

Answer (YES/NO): NO